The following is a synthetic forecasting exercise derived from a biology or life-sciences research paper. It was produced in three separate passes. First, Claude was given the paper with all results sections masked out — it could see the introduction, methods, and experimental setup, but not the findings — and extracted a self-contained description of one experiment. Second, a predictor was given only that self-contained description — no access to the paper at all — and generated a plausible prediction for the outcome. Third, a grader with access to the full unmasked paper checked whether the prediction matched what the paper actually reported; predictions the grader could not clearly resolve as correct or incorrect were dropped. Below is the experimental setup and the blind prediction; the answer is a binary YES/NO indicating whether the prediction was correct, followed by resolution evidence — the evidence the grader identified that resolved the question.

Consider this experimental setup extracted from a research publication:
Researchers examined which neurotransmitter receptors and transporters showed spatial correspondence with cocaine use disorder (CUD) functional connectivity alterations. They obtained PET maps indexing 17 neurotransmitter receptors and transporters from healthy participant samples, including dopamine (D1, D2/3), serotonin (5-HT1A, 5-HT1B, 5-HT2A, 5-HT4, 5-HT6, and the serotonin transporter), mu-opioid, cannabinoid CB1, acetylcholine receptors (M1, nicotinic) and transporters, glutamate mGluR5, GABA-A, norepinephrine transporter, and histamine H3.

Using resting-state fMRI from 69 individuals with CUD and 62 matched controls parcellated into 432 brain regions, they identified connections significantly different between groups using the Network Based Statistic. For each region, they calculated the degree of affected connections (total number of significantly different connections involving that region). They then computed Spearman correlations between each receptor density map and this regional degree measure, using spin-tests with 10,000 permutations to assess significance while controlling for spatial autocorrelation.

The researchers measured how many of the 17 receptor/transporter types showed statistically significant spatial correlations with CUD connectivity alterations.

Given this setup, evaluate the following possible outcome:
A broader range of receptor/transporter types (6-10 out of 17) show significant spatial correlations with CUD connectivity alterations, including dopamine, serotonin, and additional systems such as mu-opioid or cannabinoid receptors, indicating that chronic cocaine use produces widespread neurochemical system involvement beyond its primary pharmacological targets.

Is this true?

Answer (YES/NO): NO